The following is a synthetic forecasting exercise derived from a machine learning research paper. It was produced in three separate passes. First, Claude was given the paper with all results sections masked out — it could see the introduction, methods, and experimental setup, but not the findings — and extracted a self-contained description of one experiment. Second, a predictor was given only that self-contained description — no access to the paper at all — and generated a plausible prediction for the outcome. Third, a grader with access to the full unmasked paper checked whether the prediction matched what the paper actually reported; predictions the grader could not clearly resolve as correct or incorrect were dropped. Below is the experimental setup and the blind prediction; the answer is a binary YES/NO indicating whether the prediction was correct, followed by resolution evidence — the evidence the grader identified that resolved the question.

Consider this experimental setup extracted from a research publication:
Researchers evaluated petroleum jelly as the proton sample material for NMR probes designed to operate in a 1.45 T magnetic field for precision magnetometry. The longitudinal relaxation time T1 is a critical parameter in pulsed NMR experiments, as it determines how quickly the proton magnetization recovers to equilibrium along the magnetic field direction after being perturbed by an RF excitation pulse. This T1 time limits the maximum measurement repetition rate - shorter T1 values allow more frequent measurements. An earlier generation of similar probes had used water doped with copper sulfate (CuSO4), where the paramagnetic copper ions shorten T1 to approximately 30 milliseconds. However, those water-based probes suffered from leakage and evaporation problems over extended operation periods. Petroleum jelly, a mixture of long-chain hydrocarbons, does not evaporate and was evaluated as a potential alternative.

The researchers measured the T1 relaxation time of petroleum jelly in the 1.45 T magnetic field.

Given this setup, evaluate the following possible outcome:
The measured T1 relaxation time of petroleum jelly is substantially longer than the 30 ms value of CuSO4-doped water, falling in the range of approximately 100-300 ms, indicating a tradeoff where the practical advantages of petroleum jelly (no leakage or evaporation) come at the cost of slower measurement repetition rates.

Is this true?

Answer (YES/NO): NO